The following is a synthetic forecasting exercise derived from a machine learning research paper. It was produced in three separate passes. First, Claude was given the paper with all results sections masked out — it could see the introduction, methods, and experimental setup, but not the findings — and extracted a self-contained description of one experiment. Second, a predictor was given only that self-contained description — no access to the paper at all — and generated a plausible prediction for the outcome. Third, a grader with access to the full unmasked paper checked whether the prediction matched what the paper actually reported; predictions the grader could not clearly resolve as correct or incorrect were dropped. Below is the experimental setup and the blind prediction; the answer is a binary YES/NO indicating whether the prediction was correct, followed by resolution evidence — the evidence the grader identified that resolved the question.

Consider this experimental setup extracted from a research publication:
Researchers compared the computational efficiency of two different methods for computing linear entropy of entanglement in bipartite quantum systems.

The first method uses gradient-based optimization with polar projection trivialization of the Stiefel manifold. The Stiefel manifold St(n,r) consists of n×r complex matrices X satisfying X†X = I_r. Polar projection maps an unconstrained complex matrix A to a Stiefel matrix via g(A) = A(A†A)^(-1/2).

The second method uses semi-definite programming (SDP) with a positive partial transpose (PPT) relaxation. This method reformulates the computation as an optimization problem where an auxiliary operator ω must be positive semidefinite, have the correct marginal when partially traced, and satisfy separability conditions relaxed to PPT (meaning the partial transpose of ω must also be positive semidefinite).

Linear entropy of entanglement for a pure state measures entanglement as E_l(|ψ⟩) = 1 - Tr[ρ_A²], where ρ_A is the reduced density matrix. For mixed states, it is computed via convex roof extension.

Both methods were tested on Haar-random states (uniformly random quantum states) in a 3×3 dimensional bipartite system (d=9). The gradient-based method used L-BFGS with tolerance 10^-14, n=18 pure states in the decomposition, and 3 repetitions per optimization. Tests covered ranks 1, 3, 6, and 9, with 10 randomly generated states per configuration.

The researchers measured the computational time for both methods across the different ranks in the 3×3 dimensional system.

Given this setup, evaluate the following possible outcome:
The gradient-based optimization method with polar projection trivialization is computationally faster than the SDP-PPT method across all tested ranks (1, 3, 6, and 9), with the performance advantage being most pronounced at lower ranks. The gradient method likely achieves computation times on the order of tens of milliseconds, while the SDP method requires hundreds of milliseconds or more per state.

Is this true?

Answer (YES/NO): NO